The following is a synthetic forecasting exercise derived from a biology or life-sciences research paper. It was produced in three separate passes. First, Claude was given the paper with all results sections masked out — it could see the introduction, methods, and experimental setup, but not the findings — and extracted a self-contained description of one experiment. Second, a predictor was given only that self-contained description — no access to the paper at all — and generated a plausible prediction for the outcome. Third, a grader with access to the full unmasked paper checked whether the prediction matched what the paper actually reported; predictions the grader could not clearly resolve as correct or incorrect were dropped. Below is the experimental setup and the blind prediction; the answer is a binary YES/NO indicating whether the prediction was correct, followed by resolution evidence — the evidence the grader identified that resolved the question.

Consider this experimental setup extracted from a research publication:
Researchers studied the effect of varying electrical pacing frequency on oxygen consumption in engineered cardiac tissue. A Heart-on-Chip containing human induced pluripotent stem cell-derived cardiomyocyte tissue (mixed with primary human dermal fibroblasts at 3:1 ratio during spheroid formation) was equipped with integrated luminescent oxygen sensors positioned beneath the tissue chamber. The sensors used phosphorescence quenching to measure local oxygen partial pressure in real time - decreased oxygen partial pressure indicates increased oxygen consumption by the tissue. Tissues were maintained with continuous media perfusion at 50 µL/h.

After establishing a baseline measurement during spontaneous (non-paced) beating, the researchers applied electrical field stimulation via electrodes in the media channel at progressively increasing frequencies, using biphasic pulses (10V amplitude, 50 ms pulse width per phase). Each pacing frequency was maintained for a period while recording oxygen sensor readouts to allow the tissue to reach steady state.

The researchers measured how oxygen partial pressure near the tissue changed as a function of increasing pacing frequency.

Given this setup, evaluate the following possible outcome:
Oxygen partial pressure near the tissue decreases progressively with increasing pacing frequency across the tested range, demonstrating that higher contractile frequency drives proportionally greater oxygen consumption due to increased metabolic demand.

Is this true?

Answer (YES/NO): YES